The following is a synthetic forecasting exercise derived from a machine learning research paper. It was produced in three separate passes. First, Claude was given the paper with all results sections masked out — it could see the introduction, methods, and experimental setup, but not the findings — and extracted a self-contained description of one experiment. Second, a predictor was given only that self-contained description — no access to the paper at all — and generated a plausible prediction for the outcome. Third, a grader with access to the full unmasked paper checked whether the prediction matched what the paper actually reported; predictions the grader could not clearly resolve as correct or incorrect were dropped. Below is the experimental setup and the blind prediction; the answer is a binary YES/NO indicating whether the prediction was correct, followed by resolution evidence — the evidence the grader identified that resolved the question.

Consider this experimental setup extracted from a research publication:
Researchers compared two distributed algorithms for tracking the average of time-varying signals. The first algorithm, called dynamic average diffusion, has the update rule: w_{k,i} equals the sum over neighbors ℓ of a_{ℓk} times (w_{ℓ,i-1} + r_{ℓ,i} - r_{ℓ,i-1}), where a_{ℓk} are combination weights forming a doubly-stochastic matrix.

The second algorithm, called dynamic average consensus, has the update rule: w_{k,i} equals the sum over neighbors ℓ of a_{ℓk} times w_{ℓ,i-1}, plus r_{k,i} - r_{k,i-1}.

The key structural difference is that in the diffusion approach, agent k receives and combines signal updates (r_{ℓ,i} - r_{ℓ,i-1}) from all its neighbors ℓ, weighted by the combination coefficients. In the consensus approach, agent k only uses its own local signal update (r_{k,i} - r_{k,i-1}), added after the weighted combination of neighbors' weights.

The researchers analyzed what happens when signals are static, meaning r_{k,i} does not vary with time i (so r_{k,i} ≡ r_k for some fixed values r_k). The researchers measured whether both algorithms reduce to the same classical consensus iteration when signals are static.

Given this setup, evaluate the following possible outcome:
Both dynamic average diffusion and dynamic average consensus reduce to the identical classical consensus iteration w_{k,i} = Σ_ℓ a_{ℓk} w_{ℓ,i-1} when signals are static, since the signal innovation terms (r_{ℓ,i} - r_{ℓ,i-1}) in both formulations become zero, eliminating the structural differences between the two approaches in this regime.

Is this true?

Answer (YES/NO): YES